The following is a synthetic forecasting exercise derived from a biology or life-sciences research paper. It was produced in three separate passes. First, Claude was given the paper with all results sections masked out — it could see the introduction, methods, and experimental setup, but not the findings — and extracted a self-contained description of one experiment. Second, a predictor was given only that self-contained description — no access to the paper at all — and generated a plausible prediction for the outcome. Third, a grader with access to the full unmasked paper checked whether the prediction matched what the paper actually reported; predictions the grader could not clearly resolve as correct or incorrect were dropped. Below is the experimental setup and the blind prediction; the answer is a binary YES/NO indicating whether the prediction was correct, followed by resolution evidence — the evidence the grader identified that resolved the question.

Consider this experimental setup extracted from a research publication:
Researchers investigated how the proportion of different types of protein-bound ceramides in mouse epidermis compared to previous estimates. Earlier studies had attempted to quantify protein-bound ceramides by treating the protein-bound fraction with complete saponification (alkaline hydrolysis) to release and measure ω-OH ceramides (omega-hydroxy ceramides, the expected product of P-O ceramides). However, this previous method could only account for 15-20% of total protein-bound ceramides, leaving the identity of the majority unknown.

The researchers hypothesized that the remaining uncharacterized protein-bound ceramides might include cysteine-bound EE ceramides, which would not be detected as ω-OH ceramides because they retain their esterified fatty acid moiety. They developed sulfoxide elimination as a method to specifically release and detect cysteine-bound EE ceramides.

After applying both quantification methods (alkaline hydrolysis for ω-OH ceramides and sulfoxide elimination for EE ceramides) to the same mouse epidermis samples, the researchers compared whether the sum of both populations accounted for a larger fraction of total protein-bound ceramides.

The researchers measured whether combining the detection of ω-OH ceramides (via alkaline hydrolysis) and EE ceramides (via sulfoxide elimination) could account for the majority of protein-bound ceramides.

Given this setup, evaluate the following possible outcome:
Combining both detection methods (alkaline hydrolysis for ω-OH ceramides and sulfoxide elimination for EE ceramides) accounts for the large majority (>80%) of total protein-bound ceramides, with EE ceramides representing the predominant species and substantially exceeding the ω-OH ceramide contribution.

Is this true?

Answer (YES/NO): YES